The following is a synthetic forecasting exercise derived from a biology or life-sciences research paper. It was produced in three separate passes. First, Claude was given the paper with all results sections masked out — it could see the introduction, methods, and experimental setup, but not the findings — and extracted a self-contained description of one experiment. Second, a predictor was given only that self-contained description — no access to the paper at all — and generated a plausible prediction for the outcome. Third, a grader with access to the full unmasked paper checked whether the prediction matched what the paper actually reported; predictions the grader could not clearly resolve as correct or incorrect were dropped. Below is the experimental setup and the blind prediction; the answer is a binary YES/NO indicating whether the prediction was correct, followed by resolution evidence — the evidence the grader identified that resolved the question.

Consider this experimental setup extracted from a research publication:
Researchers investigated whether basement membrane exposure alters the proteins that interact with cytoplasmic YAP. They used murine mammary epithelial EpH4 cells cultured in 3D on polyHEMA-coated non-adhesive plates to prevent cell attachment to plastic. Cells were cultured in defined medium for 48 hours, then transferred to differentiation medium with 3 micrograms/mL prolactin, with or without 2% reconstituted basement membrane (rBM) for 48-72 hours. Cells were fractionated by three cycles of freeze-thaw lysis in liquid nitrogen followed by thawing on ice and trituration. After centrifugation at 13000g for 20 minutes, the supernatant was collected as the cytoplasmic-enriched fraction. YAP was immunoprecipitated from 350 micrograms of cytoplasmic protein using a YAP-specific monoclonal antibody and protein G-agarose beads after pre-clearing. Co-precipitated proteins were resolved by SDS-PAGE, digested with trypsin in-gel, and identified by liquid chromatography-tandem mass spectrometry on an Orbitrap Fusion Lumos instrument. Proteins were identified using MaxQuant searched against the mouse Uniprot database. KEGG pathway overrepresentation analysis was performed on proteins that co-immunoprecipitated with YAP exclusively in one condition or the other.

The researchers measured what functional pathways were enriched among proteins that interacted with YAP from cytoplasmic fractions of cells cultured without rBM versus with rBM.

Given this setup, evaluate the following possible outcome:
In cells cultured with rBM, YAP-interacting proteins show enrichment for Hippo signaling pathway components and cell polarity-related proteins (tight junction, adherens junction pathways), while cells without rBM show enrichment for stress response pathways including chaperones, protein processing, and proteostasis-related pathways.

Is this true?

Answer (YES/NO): NO